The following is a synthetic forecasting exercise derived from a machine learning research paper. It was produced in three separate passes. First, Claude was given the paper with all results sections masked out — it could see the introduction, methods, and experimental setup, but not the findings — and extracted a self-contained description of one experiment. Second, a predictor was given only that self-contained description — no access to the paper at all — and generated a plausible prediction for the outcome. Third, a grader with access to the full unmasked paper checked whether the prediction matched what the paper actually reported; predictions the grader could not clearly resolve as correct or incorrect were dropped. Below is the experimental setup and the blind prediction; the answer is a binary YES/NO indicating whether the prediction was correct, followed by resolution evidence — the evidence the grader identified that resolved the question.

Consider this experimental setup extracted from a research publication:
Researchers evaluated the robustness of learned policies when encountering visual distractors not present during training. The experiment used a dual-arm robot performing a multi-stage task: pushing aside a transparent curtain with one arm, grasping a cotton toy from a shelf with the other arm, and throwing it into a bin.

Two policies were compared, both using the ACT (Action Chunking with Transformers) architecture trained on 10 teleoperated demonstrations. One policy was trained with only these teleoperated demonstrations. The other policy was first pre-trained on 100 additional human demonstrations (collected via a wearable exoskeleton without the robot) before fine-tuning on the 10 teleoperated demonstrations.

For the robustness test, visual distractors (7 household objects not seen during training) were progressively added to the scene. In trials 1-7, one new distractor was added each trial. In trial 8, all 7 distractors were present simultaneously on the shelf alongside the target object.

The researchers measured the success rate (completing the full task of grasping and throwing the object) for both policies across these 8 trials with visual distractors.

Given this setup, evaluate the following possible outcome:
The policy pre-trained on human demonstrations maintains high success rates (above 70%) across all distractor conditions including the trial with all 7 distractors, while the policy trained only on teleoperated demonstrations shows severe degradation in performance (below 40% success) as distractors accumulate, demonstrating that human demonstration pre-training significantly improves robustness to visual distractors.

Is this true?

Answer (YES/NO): NO